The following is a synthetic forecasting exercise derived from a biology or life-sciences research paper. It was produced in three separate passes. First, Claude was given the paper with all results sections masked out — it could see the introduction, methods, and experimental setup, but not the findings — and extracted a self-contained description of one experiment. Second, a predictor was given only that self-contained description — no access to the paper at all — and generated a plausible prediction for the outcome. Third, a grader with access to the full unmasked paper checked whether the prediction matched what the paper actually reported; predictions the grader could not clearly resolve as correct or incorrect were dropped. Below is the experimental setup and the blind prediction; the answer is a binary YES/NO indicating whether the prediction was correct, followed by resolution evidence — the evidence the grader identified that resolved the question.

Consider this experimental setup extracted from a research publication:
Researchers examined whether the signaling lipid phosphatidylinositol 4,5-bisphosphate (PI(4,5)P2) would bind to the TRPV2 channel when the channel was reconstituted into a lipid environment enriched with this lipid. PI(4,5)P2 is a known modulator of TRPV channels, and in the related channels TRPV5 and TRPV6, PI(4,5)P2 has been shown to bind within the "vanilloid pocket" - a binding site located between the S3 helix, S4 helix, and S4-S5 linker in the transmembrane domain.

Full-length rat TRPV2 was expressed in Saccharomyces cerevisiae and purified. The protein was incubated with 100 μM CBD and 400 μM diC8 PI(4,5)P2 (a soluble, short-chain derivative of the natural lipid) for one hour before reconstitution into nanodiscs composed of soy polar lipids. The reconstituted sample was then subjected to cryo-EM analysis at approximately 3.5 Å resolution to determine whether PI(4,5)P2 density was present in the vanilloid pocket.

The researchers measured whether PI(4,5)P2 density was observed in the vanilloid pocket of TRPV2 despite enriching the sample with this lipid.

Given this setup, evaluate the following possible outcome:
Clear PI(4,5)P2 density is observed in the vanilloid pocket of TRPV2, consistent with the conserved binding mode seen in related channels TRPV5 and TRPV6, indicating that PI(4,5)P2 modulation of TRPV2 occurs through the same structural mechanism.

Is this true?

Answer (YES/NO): NO